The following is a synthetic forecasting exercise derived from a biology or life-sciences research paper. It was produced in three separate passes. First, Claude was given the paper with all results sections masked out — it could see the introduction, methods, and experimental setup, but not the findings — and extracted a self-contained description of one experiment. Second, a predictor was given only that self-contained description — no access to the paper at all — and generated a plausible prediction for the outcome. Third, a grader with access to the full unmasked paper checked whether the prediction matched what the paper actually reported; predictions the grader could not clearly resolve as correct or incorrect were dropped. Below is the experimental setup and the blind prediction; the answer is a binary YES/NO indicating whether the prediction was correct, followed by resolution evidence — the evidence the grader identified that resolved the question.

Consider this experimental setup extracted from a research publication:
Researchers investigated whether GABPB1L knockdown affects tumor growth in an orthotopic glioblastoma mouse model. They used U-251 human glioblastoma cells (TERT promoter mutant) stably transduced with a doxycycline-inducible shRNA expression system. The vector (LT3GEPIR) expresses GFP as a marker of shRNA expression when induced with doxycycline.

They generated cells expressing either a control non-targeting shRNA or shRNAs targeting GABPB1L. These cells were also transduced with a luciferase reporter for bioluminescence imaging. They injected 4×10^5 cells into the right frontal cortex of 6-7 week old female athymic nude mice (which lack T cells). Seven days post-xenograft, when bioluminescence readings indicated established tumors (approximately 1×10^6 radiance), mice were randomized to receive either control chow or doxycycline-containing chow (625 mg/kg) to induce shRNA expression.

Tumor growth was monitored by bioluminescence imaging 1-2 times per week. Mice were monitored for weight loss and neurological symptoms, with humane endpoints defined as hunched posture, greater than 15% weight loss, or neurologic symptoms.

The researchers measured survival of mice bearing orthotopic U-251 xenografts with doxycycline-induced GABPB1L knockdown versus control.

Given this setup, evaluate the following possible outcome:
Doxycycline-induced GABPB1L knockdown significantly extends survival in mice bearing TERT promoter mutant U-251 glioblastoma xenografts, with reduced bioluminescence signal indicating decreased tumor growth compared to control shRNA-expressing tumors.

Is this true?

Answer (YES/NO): YES